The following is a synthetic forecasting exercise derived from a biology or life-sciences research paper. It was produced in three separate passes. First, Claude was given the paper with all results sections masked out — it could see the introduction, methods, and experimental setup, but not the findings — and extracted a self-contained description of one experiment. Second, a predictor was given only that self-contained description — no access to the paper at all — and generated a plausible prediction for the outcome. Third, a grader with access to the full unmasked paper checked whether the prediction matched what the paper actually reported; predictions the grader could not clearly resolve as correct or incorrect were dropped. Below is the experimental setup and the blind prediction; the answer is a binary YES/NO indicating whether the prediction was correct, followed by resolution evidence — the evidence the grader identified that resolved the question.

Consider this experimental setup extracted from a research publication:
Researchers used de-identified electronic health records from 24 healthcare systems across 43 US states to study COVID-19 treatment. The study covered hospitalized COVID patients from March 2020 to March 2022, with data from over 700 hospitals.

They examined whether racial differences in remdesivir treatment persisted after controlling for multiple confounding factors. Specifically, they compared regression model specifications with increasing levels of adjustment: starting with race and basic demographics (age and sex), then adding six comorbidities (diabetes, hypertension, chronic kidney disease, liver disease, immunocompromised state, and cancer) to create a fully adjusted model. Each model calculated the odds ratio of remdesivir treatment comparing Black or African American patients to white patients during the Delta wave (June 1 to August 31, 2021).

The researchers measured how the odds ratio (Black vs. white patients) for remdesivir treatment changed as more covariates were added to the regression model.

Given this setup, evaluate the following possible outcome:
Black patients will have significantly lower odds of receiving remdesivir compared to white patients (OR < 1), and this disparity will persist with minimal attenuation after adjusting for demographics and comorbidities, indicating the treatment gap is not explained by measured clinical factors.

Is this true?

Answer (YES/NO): NO